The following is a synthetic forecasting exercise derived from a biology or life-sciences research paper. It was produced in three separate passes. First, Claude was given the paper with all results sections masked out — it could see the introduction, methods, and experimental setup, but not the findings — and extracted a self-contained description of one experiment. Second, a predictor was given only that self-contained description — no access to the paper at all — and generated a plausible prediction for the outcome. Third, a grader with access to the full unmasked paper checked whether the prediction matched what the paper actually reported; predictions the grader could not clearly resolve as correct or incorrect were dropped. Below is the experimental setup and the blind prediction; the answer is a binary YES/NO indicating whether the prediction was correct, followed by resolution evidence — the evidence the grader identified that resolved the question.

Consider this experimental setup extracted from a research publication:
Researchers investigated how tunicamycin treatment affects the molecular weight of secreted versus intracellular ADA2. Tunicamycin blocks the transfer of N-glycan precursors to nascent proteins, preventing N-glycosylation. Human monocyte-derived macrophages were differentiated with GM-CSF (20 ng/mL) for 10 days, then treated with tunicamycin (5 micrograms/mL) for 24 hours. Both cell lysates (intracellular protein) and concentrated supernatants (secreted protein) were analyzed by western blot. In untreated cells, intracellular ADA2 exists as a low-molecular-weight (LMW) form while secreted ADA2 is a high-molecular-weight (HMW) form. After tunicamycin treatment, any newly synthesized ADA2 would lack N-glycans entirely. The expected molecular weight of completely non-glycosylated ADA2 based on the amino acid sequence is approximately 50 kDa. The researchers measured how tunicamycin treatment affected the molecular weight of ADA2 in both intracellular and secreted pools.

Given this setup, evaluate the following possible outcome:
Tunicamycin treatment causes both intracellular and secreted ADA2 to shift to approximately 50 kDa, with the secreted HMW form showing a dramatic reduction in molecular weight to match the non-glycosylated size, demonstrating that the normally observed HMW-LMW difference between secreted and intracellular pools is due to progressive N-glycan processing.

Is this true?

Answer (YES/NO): NO